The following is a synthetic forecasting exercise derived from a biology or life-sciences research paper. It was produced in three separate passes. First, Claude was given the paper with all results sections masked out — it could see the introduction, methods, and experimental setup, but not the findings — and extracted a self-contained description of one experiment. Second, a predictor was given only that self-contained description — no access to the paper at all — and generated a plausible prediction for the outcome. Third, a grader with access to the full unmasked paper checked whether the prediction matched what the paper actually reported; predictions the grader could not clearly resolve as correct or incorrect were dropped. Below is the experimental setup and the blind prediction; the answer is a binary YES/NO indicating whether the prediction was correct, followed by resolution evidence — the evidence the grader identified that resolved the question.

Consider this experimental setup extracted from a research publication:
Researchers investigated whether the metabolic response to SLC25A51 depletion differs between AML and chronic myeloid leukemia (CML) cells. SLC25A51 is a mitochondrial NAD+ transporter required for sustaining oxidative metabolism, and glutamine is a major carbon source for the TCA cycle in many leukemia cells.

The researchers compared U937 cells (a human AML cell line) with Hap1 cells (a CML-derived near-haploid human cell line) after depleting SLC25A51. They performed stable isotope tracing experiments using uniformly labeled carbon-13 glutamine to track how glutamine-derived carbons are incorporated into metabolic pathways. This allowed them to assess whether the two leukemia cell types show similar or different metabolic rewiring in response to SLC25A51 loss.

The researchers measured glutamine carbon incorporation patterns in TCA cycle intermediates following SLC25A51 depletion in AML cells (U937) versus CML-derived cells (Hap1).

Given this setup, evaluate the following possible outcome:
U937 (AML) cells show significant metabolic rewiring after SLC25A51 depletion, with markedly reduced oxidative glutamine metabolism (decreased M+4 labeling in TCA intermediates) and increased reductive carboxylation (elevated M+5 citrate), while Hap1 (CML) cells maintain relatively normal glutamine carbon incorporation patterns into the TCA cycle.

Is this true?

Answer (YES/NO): YES